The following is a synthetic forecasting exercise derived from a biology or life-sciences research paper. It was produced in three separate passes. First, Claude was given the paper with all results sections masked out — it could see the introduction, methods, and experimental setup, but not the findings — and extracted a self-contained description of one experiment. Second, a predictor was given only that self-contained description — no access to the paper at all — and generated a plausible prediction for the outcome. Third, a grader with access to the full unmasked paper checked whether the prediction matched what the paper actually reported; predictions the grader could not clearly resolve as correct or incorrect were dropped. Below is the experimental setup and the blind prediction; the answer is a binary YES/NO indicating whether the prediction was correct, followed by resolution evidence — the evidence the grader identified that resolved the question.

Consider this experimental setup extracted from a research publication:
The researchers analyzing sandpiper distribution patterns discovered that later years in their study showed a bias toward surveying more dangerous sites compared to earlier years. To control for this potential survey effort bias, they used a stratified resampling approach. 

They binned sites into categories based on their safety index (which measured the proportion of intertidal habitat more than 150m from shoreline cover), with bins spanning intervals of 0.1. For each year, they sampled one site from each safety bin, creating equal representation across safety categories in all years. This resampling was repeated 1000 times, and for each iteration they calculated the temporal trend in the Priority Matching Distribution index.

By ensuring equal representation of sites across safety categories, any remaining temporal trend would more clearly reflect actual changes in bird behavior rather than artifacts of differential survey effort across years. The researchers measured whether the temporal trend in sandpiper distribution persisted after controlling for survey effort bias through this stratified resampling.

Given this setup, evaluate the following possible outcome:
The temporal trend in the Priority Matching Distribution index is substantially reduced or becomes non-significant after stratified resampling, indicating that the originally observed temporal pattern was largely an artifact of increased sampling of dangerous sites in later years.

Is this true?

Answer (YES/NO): NO